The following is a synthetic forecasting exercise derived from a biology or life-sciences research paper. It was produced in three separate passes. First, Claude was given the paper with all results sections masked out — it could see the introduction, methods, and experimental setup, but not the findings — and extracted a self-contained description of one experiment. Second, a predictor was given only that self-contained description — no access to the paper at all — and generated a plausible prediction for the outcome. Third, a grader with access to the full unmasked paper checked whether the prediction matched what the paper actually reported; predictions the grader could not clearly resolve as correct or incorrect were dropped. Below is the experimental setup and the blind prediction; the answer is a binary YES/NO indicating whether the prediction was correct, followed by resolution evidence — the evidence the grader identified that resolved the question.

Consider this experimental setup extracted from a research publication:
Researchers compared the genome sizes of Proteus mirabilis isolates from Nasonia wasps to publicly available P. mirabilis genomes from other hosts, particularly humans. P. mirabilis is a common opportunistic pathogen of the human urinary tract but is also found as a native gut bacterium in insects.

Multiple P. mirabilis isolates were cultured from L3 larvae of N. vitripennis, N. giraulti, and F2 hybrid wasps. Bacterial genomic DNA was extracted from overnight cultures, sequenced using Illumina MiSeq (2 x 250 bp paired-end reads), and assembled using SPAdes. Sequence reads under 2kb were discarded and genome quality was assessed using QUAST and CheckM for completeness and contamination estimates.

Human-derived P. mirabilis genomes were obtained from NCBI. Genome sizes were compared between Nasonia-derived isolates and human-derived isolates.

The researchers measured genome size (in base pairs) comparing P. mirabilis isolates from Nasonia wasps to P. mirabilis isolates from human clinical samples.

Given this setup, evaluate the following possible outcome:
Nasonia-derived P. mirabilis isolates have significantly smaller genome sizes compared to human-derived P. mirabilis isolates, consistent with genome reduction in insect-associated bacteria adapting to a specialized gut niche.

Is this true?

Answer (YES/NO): NO